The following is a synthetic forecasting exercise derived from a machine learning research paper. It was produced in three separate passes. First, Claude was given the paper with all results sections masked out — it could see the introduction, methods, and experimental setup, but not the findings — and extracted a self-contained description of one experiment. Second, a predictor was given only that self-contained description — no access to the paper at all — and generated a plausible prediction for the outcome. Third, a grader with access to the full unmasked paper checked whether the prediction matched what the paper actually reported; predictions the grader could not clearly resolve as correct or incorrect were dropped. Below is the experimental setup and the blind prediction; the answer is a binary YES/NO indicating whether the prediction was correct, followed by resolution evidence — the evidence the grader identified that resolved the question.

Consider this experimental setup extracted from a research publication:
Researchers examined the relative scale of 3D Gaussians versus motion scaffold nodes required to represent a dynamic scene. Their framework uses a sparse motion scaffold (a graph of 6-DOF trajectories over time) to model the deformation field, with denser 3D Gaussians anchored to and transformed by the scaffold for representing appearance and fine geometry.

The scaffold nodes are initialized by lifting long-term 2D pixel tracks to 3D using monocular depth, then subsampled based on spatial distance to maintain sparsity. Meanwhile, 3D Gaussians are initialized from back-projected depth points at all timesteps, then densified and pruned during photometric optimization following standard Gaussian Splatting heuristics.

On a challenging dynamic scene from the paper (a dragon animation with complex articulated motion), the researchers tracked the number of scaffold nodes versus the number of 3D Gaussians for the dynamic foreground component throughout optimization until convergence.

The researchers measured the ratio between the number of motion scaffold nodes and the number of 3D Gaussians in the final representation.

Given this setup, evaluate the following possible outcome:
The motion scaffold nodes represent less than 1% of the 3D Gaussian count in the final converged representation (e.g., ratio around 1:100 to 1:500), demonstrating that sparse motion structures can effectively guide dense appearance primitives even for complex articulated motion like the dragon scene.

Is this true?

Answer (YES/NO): YES